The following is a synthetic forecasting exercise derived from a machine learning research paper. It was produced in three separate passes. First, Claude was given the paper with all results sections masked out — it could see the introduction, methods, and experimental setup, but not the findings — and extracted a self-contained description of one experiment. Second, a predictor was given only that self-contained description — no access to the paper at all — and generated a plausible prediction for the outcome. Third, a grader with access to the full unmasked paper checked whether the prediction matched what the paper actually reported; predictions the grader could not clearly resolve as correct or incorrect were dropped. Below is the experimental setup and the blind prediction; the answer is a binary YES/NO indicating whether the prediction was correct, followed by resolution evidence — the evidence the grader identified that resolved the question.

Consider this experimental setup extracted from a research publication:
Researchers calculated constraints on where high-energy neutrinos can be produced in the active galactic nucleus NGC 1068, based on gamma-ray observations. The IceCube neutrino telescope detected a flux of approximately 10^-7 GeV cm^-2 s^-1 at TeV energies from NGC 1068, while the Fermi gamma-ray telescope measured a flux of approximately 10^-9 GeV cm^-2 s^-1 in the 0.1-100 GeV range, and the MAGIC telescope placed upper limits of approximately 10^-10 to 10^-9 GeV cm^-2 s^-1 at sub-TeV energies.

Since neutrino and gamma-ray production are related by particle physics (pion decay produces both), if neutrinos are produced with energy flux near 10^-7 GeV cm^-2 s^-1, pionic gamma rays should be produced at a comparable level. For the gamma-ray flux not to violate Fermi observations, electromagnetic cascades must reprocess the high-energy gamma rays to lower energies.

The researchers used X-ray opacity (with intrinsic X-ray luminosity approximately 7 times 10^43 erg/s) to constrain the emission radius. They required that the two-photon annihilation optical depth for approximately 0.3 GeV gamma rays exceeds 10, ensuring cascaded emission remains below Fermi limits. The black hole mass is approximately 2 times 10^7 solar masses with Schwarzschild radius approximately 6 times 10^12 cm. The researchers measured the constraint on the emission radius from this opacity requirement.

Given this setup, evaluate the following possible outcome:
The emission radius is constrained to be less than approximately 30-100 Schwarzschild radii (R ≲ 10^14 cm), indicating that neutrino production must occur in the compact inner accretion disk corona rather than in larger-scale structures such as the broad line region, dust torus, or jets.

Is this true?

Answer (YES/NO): YES